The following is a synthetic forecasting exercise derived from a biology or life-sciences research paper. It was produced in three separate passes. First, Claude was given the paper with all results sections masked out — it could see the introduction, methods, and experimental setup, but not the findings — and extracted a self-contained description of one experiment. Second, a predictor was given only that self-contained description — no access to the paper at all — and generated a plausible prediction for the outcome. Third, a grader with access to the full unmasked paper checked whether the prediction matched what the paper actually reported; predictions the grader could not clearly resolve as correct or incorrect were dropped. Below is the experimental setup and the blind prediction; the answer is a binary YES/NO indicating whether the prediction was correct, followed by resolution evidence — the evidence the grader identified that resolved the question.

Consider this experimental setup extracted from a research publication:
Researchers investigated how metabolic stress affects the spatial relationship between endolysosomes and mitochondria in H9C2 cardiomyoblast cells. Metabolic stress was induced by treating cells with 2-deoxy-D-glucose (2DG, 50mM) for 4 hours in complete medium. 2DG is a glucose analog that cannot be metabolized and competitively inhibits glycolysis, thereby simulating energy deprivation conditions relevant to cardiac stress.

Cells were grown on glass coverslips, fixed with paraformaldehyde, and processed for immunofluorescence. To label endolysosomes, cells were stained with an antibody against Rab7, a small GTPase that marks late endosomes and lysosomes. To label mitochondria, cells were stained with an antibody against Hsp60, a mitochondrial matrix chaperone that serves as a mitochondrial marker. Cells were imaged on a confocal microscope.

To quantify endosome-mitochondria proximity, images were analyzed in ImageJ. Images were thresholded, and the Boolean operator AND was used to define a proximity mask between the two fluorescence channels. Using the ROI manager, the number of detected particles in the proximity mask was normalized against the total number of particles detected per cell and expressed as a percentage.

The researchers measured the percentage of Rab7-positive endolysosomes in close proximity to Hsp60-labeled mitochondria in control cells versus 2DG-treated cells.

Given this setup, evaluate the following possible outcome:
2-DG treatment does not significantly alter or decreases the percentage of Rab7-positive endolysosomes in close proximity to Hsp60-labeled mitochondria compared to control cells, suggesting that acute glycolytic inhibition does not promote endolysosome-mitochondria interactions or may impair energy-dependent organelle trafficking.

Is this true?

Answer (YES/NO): YES